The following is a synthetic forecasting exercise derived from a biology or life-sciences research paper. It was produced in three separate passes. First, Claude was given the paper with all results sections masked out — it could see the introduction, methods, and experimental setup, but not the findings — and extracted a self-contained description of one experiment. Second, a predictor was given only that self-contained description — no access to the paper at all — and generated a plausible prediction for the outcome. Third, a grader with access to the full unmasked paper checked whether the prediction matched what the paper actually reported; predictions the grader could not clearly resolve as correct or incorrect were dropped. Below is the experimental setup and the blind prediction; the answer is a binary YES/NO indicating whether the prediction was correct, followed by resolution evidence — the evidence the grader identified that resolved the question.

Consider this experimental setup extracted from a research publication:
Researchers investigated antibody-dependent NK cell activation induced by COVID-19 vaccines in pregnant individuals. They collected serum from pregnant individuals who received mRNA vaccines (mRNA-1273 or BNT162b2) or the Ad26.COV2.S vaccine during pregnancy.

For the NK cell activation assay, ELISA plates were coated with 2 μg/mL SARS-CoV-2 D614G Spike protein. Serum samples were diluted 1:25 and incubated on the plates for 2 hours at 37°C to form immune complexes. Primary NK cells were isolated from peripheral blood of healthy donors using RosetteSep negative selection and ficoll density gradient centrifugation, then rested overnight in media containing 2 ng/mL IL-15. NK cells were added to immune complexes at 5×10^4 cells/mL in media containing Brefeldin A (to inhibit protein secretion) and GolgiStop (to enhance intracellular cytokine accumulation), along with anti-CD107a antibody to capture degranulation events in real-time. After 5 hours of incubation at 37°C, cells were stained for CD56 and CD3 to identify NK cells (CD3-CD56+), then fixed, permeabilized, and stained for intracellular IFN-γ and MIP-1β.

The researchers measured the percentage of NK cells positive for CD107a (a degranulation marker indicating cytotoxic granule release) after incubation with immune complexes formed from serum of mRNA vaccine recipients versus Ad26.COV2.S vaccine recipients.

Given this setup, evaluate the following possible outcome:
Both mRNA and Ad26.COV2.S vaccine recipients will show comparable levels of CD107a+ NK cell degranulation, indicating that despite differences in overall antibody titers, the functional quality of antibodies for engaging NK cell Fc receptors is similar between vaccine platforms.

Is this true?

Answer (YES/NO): NO